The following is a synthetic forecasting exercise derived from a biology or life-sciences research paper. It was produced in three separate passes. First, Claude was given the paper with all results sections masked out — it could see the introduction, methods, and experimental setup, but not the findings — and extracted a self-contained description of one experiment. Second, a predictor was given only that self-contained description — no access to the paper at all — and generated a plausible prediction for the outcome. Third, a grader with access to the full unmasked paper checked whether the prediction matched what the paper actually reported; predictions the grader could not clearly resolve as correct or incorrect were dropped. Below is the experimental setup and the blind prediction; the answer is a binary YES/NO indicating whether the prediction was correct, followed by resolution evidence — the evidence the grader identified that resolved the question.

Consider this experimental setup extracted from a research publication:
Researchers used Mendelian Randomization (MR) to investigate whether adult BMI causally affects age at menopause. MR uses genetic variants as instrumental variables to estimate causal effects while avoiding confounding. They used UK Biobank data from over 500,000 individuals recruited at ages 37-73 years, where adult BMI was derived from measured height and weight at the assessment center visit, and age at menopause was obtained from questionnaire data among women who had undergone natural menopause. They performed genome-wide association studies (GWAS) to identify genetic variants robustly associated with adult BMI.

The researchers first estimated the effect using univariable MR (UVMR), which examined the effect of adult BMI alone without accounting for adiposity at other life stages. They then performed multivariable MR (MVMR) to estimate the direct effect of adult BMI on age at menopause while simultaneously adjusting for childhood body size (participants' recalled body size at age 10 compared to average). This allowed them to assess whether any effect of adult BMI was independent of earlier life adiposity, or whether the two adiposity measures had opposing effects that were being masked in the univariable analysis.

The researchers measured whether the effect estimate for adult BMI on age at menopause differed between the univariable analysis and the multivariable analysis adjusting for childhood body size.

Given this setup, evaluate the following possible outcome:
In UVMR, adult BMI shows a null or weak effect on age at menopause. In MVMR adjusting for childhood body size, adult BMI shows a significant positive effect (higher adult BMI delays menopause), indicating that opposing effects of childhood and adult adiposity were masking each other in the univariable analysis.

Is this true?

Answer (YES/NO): NO